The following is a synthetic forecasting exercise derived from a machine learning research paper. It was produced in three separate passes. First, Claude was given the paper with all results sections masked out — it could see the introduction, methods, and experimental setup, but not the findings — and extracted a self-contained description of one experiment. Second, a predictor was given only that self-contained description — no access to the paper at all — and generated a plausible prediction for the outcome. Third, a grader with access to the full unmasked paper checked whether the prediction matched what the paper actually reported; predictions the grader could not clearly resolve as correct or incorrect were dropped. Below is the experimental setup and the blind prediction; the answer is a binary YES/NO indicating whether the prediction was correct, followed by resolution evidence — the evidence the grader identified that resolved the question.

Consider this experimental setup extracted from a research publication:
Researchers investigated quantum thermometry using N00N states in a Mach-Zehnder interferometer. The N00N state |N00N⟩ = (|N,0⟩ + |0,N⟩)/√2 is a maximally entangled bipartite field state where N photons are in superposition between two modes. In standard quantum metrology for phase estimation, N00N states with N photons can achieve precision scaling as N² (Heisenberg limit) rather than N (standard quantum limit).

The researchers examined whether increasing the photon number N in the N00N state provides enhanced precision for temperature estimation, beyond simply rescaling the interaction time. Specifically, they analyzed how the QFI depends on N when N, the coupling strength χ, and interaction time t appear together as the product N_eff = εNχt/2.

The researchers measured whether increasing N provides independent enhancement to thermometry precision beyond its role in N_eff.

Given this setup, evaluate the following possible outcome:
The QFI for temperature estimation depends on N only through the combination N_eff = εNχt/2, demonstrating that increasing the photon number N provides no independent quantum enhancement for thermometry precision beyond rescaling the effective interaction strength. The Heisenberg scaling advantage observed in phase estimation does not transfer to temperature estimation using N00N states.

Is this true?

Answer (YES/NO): YES